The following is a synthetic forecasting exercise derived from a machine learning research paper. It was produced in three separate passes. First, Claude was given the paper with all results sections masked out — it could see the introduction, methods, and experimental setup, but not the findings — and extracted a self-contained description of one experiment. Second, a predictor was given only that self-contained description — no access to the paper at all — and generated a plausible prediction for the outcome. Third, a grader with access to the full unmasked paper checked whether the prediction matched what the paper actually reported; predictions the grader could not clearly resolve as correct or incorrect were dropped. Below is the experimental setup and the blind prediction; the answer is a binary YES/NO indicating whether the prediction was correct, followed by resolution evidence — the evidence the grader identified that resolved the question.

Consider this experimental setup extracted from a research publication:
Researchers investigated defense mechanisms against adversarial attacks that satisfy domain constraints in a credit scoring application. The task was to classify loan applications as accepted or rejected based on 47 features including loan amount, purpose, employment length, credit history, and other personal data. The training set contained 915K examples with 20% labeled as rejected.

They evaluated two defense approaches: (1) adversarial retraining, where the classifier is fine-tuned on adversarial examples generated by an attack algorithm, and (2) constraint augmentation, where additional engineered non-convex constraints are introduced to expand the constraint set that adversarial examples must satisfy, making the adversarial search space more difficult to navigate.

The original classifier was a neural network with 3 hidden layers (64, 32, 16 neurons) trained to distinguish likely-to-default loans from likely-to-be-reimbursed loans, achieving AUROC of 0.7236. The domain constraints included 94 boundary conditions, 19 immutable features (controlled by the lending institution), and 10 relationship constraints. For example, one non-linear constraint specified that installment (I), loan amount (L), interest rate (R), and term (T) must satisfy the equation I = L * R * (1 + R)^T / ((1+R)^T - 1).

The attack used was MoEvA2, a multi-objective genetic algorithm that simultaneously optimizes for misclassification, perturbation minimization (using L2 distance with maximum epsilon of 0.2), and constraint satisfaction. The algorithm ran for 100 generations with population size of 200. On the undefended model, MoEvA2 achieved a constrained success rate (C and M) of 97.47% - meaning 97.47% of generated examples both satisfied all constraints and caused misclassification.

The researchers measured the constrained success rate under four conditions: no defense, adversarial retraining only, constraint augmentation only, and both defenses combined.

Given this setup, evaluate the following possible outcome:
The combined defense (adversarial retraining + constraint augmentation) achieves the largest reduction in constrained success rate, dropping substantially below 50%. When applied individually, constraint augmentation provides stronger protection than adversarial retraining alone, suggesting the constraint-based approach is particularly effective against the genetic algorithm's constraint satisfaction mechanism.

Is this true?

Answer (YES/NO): NO